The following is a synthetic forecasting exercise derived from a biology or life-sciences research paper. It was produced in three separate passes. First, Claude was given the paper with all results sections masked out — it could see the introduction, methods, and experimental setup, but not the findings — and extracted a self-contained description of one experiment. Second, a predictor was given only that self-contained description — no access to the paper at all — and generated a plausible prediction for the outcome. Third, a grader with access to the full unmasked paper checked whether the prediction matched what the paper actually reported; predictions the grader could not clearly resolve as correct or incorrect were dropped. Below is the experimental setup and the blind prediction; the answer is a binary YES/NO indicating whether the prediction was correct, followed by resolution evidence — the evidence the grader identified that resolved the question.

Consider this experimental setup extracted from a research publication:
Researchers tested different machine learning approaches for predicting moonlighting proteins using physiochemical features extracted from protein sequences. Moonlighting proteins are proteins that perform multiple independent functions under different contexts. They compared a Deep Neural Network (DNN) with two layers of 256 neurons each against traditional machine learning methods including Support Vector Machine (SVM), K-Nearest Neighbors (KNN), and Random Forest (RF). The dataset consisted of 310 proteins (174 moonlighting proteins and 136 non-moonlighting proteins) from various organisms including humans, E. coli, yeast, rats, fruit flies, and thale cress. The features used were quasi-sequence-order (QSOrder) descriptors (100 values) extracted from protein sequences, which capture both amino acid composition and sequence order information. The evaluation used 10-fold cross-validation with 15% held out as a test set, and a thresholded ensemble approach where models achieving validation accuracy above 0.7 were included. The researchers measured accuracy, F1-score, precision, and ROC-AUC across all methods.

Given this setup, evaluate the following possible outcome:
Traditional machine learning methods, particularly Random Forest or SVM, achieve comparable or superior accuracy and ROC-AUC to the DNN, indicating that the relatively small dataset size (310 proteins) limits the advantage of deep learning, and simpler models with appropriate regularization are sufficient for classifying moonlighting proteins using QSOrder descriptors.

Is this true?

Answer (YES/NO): YES